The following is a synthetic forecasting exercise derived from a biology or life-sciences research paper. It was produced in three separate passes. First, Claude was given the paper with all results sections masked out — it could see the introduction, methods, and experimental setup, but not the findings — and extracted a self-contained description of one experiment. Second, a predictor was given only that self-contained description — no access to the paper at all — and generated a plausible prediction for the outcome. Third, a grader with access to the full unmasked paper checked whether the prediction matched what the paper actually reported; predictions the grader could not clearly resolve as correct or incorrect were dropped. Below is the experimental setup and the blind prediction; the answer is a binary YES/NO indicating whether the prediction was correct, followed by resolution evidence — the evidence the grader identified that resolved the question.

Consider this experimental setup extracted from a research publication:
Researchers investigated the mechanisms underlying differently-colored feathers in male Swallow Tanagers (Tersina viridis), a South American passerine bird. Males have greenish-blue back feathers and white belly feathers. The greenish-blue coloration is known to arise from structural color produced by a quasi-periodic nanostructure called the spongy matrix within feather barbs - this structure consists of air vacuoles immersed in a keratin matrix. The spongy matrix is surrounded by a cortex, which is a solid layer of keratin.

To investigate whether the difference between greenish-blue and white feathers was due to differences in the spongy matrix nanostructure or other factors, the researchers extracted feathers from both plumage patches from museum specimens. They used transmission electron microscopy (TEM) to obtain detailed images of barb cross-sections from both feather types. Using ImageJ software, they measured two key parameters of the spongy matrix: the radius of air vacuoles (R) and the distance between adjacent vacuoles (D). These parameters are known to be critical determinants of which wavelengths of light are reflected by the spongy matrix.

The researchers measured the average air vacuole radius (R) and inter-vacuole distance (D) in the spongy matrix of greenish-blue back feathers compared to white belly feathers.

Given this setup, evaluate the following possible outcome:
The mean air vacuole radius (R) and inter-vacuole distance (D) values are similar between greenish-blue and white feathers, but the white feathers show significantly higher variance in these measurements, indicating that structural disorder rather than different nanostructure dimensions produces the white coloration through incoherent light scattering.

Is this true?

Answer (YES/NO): NO